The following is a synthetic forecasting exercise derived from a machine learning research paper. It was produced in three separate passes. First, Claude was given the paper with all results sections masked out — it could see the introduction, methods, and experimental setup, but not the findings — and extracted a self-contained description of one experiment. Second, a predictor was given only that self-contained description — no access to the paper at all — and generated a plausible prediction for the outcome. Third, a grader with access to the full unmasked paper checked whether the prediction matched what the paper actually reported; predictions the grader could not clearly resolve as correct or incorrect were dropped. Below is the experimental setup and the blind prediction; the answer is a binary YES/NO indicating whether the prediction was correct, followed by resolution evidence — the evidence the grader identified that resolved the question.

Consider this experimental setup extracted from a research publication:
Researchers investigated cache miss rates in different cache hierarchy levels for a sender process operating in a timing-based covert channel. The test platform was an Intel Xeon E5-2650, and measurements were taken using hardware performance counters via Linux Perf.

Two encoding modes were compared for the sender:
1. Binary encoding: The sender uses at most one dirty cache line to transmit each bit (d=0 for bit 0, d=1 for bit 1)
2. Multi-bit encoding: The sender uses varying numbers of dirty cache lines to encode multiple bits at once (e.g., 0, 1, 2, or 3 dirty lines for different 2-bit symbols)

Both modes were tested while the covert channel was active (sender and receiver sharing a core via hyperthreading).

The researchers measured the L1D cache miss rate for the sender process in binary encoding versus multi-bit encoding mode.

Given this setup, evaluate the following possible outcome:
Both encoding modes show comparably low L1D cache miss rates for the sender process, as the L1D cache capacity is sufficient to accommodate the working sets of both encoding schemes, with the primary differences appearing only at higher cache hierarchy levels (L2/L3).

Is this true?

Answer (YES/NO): NO